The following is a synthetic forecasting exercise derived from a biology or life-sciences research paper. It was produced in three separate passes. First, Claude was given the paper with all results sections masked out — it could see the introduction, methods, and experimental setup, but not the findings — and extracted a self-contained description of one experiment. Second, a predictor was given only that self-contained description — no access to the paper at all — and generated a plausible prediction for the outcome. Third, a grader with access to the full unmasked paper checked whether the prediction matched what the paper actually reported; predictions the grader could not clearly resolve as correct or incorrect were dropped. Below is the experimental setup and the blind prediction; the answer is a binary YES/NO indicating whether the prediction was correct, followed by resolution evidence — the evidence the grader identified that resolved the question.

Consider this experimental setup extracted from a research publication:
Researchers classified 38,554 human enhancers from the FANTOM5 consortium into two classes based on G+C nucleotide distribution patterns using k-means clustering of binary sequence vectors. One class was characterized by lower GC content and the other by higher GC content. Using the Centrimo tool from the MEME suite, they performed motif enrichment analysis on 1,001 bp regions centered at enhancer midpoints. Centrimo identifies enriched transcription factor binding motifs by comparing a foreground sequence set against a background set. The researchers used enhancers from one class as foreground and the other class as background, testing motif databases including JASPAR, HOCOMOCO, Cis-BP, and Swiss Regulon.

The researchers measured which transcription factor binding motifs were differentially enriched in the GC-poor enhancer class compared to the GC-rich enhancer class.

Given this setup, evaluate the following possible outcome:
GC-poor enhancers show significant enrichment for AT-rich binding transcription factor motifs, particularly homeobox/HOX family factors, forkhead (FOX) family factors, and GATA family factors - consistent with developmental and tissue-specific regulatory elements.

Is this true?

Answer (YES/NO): NO